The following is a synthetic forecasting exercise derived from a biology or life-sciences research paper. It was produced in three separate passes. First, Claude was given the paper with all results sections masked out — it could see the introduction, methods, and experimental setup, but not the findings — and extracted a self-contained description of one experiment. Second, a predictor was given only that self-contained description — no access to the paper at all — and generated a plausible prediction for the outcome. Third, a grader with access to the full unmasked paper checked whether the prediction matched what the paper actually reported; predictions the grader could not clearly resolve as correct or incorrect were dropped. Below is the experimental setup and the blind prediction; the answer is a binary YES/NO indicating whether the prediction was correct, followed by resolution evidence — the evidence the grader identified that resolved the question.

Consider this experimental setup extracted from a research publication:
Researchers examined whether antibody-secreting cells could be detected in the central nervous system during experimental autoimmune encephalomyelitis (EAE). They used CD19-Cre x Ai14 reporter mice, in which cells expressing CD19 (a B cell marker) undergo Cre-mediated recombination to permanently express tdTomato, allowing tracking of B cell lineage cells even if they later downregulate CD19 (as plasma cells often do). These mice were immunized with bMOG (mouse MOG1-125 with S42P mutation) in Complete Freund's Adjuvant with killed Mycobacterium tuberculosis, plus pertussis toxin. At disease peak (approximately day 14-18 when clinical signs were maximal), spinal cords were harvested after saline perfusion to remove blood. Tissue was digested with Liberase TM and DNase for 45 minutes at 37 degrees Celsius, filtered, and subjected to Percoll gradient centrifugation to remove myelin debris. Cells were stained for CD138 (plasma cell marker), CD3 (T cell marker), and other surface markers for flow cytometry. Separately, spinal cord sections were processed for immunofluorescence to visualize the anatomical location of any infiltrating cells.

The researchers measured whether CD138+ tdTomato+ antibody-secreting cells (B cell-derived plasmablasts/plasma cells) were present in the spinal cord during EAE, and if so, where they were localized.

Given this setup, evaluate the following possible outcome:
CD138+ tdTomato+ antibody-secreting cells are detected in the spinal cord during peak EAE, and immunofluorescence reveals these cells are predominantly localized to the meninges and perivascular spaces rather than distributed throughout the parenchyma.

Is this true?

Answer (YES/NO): NO